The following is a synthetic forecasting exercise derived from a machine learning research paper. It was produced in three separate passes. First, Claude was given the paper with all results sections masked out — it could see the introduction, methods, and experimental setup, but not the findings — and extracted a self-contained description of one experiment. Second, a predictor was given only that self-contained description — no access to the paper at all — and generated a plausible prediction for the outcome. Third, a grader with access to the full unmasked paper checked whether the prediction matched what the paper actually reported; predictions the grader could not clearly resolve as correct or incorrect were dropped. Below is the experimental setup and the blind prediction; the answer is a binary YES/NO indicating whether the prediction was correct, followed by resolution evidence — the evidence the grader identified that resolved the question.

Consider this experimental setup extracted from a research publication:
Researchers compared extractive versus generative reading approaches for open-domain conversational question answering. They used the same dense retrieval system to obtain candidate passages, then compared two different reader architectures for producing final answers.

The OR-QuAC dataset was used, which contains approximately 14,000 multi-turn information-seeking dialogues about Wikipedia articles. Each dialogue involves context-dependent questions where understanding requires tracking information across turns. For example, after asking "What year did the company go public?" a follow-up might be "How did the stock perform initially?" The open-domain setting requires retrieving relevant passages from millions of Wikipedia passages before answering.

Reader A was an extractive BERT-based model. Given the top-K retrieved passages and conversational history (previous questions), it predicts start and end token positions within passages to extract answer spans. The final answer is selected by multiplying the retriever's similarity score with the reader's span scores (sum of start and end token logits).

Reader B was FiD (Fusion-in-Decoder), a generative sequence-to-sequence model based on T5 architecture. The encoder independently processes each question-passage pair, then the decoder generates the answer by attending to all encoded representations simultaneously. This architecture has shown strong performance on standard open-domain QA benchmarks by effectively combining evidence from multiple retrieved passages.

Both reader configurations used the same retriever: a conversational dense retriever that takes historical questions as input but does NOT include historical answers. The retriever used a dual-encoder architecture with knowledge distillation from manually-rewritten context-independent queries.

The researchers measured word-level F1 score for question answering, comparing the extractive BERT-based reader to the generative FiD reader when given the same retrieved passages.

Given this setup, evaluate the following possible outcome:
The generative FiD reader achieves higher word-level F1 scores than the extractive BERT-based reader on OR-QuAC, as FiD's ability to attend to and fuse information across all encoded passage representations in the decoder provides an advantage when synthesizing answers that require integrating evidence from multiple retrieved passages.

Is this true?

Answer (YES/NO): NO